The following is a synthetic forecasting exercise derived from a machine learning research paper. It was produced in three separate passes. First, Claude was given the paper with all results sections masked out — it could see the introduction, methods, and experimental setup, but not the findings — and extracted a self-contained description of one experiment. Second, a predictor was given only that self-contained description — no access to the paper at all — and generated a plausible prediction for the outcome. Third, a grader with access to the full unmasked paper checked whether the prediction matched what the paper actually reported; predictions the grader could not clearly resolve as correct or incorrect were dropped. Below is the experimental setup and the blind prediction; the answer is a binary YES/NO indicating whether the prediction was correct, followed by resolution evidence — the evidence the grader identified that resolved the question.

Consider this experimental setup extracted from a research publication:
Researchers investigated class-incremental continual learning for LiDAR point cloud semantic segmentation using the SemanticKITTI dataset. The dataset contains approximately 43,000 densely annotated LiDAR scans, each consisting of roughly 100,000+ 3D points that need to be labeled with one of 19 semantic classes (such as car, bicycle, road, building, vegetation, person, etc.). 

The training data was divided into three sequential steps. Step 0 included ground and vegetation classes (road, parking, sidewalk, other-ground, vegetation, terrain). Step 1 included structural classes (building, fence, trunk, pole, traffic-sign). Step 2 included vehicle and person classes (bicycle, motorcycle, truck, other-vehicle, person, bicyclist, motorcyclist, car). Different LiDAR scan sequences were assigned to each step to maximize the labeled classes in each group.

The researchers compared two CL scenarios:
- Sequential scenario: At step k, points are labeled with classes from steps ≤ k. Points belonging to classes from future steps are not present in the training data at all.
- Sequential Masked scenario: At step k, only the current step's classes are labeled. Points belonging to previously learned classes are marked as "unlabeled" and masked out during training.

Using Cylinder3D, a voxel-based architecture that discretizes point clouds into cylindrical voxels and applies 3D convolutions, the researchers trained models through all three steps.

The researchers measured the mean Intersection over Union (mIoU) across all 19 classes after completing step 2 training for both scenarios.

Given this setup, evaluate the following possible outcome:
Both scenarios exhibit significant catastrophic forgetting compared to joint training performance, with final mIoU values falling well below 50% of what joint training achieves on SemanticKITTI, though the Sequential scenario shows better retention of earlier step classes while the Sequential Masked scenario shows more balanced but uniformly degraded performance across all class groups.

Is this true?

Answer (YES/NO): NO